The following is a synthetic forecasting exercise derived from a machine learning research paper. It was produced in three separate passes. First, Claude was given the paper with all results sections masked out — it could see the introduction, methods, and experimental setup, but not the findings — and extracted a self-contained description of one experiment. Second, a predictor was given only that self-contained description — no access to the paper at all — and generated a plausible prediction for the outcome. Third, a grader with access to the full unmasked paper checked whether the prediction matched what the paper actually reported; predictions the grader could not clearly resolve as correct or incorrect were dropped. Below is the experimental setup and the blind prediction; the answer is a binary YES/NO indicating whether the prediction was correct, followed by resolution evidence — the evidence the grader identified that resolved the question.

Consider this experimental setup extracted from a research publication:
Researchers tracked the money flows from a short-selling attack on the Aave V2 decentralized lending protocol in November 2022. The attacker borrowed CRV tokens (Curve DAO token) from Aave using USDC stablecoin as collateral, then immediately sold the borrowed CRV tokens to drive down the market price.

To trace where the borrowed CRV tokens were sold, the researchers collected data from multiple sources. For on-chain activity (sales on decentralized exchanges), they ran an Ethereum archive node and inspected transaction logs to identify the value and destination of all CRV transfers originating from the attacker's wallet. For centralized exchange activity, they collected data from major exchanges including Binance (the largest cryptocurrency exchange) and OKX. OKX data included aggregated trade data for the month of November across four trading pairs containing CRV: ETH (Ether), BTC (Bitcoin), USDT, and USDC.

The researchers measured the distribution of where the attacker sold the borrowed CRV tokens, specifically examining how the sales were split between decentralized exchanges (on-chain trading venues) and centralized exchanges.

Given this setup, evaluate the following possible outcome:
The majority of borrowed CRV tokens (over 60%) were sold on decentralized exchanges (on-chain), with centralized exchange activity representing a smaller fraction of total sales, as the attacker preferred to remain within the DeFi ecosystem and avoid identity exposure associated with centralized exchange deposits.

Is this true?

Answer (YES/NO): NO